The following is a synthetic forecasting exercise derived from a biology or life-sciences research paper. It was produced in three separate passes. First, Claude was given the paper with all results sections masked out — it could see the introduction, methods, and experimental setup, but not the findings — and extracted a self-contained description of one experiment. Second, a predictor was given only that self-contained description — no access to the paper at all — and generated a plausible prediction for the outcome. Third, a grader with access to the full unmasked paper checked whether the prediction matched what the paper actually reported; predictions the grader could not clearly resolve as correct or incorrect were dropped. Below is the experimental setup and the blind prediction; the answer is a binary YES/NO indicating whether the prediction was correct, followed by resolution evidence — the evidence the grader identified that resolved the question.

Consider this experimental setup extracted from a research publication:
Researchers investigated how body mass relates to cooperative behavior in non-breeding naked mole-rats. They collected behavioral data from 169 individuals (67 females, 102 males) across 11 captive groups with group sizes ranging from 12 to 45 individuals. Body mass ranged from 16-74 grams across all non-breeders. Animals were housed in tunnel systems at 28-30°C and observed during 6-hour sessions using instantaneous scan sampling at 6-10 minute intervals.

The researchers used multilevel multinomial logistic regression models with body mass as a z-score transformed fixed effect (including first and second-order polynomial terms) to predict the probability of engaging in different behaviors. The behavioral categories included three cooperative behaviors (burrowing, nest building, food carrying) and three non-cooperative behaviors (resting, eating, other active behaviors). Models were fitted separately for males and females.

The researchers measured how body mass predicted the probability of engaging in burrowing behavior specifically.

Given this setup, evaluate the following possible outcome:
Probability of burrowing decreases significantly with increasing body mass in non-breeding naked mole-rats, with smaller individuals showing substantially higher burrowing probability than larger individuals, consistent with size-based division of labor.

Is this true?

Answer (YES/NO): NO